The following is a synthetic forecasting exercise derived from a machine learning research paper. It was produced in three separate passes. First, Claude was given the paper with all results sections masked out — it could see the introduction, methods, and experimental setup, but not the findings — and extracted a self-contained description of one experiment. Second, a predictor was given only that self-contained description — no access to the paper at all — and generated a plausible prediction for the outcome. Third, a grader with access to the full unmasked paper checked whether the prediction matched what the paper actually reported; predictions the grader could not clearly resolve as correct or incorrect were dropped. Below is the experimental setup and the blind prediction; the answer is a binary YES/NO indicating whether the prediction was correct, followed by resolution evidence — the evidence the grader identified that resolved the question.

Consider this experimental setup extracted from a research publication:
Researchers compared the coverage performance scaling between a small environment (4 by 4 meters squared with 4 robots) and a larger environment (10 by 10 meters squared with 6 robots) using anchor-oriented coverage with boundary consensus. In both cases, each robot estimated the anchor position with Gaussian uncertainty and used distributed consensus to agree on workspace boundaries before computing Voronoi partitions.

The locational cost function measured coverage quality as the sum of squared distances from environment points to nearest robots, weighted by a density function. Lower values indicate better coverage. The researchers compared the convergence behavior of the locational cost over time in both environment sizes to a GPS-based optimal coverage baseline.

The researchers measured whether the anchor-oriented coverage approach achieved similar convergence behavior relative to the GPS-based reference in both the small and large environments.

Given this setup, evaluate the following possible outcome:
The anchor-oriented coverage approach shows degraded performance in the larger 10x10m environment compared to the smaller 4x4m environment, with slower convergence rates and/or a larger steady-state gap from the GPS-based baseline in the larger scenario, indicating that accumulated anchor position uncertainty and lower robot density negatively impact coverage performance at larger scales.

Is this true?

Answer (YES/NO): NO